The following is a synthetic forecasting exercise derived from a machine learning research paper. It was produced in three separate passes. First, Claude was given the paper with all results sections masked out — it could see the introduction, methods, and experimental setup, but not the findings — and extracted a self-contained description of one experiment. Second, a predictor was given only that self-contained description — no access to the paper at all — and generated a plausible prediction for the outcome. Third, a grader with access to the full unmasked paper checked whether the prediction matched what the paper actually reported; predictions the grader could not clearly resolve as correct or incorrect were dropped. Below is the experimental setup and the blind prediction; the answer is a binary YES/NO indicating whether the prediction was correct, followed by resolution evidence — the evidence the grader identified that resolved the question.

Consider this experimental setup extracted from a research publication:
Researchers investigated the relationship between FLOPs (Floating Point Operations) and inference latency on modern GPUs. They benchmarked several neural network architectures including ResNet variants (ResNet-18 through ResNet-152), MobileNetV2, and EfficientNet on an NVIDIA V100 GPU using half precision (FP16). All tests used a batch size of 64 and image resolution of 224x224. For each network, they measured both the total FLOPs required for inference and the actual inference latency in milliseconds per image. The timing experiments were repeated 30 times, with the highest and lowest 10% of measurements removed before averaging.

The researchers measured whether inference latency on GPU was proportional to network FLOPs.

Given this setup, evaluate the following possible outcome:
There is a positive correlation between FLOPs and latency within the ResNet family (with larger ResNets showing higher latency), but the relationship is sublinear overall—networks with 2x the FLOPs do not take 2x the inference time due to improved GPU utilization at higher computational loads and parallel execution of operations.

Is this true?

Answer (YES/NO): NO